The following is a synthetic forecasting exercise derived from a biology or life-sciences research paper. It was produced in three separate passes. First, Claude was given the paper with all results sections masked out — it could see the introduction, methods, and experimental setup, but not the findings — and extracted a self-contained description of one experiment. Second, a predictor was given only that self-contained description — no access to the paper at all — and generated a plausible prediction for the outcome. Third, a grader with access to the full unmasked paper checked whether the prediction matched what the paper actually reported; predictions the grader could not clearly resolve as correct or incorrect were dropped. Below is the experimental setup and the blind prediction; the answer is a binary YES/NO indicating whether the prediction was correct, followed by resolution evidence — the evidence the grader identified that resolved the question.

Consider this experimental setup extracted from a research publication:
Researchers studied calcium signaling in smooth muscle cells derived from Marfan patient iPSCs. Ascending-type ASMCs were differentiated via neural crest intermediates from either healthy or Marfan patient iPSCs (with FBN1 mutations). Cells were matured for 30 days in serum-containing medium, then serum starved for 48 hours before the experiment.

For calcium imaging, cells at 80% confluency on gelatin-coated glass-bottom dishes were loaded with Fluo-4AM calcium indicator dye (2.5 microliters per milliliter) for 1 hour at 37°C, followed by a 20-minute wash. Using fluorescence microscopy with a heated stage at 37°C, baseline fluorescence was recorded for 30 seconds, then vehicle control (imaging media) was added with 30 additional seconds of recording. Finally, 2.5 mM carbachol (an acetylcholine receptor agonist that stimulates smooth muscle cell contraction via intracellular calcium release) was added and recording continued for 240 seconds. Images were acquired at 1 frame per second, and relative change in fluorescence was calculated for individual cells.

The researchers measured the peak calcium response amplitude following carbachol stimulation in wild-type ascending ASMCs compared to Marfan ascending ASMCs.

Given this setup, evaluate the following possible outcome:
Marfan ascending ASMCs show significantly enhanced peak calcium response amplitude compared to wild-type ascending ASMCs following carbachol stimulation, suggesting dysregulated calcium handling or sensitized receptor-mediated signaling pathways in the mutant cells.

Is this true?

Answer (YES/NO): NO